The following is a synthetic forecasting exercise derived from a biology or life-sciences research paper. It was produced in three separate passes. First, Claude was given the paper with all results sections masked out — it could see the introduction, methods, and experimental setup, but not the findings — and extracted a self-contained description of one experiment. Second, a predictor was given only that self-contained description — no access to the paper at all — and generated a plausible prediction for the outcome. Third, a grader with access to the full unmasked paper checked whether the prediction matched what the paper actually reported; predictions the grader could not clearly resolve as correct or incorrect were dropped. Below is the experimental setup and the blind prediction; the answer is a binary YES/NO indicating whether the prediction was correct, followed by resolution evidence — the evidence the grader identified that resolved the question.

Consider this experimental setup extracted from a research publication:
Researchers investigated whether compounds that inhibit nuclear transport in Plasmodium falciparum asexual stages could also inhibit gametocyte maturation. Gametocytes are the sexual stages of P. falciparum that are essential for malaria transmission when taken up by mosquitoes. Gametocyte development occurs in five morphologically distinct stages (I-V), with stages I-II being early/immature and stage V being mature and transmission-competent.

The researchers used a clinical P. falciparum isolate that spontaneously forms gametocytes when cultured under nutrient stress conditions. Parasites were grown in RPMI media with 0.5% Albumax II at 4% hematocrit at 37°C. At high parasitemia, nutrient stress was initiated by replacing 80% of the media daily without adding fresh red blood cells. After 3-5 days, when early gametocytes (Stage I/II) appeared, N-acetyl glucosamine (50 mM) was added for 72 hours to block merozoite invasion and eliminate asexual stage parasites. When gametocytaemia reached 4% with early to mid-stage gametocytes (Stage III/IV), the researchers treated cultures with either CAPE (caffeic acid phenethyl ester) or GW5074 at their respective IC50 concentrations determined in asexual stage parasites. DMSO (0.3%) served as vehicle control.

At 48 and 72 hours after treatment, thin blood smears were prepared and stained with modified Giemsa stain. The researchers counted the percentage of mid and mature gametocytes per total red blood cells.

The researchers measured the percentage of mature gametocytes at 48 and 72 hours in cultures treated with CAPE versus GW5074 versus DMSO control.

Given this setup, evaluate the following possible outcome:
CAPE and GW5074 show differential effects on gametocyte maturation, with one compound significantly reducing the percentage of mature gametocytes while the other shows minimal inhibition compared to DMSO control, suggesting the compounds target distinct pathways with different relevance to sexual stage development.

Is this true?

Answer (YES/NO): YES